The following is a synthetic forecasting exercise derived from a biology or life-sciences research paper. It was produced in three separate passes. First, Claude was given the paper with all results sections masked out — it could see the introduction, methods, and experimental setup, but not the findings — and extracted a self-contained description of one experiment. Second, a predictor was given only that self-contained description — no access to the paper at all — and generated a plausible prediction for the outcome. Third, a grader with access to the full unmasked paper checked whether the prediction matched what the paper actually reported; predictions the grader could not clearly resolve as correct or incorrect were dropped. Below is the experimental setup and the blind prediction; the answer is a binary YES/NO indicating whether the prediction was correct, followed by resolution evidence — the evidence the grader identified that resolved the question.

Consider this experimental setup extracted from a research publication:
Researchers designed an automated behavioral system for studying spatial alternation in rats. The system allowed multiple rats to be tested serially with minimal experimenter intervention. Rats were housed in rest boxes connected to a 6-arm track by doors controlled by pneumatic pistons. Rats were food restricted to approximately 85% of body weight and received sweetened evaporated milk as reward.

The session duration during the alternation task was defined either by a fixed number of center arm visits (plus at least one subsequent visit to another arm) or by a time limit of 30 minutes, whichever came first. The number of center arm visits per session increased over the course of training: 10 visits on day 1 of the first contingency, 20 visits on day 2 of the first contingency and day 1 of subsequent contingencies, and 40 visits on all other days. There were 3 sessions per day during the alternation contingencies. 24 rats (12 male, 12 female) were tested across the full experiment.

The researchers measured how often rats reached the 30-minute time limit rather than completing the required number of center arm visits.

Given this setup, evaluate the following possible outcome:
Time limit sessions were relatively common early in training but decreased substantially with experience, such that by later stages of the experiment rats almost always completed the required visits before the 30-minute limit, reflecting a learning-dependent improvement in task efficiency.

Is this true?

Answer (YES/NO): NO